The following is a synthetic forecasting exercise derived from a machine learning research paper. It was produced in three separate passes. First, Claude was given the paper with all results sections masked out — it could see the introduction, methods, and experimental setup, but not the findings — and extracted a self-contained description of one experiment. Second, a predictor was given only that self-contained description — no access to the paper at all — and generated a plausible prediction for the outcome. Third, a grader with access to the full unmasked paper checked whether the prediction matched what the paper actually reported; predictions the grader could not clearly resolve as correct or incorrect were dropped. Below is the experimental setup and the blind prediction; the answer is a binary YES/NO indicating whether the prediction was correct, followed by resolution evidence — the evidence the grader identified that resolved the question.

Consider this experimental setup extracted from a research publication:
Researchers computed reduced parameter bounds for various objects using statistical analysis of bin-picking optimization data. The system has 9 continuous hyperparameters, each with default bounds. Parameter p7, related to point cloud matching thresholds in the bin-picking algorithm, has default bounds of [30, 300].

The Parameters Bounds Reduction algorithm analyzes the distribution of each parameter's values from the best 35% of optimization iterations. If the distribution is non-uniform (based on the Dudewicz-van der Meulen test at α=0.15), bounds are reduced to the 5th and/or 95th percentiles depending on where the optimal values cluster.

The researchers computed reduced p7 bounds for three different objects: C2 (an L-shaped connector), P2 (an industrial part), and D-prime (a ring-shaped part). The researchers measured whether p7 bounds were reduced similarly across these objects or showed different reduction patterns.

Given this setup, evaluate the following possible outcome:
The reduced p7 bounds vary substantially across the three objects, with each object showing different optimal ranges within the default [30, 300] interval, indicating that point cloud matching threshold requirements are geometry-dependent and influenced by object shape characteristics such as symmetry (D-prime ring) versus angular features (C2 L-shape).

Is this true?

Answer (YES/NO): NO